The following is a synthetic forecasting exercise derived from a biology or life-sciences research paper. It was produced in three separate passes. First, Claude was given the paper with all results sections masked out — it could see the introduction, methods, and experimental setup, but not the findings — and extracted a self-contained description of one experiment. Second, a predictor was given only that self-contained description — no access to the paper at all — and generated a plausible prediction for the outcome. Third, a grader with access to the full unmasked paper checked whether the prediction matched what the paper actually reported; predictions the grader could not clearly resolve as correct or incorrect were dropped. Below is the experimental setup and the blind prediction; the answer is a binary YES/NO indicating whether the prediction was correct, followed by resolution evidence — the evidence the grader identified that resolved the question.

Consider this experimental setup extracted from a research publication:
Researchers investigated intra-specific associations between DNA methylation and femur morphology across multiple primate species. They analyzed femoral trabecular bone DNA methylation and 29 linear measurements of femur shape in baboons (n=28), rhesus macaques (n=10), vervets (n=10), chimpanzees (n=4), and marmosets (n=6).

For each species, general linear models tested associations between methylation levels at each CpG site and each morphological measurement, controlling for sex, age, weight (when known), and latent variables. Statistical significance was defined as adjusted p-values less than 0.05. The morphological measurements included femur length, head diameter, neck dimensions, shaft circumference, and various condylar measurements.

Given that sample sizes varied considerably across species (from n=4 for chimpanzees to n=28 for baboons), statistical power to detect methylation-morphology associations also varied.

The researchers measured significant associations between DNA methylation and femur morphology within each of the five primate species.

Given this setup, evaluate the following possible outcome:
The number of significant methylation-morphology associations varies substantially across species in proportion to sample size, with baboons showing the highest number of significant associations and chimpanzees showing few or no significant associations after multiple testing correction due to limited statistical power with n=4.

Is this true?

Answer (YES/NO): NO